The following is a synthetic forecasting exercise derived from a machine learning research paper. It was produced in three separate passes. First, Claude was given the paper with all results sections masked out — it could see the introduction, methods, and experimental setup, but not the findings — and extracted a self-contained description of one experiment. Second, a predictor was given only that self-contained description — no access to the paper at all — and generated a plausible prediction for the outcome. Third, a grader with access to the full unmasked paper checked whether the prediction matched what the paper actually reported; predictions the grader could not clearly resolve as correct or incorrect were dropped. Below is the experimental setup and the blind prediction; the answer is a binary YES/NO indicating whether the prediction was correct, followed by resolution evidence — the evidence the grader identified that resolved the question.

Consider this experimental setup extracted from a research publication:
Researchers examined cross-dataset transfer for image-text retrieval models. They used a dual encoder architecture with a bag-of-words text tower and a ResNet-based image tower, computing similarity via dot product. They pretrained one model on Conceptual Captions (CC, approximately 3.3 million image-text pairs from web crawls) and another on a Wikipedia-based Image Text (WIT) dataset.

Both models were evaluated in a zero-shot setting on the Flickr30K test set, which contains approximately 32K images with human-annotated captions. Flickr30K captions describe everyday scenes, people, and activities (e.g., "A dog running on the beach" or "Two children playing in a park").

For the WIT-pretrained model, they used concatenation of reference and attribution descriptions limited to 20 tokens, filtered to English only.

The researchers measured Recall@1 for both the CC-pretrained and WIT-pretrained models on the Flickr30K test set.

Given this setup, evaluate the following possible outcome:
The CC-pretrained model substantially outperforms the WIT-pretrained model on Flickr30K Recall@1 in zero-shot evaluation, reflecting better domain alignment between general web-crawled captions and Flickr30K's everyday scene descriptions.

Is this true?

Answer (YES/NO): YES